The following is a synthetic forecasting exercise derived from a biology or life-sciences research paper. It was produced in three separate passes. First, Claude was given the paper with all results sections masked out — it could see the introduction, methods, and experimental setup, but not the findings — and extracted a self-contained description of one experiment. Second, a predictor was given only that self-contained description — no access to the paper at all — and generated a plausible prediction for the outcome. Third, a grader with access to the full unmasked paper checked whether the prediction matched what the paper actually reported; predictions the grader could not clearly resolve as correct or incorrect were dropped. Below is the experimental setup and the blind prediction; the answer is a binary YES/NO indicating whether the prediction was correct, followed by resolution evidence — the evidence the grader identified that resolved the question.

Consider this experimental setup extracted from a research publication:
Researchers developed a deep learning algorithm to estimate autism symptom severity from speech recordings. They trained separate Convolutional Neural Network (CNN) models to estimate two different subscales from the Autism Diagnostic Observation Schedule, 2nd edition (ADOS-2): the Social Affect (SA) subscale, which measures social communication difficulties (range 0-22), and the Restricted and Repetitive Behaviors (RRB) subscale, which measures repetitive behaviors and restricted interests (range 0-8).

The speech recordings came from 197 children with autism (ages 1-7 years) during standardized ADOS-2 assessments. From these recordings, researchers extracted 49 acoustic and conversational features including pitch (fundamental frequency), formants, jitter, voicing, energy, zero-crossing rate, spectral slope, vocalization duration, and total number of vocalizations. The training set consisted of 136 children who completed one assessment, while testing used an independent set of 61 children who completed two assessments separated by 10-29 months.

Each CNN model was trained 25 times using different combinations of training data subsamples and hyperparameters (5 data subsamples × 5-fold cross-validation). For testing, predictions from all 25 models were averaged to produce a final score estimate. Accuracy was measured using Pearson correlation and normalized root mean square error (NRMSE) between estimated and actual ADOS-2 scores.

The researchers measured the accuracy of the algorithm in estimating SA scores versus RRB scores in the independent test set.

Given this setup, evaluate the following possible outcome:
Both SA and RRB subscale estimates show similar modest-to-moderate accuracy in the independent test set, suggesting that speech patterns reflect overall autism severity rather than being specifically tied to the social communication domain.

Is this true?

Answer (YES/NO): NO